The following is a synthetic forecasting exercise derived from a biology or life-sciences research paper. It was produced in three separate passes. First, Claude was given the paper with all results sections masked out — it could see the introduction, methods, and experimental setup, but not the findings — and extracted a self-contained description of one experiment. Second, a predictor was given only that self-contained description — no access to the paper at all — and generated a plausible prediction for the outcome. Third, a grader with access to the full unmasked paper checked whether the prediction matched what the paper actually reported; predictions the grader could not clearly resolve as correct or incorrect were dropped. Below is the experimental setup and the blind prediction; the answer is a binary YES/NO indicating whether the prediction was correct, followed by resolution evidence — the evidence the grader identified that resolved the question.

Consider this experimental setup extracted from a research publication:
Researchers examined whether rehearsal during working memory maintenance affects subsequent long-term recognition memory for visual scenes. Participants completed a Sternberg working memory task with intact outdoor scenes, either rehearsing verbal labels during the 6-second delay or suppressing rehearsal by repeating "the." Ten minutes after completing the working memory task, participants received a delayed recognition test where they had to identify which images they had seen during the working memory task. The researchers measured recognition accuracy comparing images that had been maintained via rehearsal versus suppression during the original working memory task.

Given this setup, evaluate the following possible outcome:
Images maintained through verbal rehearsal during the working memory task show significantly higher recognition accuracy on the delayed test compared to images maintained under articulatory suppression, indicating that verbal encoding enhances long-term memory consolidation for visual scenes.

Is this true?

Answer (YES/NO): NO